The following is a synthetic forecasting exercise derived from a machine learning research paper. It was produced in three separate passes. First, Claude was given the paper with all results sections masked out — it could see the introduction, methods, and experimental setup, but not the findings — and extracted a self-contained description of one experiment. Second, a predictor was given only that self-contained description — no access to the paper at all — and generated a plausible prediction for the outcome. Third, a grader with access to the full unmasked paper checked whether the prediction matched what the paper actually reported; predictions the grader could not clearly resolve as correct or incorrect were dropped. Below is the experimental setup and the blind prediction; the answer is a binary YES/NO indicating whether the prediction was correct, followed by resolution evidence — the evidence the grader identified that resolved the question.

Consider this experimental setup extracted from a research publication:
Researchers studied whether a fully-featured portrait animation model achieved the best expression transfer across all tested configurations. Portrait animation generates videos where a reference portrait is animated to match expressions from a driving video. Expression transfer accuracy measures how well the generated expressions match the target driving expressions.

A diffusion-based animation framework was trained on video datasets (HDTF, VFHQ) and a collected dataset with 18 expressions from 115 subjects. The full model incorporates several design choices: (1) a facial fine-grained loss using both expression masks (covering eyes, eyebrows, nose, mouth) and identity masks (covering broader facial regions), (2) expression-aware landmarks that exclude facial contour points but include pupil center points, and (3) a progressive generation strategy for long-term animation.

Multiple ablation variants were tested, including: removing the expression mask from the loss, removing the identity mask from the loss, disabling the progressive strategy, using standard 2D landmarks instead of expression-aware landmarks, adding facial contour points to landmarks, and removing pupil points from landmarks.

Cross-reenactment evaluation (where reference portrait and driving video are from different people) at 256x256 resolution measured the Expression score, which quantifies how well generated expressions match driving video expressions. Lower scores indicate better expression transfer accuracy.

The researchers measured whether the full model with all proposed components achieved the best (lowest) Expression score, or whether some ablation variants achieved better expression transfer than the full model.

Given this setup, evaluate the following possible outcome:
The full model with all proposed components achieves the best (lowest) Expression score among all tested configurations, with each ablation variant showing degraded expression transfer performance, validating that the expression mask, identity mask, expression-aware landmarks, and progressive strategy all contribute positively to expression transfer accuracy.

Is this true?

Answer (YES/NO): NO